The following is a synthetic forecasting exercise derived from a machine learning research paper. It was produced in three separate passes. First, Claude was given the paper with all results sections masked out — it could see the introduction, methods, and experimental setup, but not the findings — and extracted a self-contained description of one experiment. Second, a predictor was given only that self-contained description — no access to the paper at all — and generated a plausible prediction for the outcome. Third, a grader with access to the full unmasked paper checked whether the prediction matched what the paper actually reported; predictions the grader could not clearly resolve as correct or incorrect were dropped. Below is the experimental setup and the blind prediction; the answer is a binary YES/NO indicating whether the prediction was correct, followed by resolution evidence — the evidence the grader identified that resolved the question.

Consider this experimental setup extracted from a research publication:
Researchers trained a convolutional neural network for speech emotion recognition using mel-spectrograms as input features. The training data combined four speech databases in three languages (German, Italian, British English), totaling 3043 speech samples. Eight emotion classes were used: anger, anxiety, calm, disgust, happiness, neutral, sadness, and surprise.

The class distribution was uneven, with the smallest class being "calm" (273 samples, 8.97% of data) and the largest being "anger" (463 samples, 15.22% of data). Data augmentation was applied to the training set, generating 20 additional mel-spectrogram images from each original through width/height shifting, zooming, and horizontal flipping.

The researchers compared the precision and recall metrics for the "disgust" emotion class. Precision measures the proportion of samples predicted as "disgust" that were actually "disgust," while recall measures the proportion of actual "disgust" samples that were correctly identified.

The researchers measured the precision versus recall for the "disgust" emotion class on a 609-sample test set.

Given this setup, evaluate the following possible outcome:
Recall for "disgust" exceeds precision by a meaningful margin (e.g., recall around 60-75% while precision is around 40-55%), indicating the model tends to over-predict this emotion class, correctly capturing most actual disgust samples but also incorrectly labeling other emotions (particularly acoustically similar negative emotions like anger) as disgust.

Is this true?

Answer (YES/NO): NO